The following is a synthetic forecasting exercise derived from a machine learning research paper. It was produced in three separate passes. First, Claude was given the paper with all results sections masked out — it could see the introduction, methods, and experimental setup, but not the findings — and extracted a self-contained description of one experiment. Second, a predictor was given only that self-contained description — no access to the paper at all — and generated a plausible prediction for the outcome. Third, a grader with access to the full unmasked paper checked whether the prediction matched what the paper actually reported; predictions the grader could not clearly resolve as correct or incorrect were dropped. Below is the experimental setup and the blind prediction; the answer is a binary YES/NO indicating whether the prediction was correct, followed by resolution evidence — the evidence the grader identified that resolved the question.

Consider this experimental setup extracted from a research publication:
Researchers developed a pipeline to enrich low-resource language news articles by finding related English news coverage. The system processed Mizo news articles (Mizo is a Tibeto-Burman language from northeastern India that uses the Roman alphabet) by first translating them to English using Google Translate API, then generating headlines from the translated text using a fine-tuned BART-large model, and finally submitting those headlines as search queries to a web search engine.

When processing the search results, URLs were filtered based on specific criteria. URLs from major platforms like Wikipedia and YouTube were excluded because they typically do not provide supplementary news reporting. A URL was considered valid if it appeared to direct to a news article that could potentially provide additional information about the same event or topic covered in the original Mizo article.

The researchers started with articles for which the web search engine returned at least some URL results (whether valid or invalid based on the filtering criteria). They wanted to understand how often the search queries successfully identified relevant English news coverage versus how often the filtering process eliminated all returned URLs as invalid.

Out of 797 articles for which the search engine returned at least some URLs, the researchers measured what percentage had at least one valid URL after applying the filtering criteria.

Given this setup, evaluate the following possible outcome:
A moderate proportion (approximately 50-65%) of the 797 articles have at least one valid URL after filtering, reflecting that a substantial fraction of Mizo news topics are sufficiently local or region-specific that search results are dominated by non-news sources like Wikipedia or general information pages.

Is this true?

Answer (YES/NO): NO